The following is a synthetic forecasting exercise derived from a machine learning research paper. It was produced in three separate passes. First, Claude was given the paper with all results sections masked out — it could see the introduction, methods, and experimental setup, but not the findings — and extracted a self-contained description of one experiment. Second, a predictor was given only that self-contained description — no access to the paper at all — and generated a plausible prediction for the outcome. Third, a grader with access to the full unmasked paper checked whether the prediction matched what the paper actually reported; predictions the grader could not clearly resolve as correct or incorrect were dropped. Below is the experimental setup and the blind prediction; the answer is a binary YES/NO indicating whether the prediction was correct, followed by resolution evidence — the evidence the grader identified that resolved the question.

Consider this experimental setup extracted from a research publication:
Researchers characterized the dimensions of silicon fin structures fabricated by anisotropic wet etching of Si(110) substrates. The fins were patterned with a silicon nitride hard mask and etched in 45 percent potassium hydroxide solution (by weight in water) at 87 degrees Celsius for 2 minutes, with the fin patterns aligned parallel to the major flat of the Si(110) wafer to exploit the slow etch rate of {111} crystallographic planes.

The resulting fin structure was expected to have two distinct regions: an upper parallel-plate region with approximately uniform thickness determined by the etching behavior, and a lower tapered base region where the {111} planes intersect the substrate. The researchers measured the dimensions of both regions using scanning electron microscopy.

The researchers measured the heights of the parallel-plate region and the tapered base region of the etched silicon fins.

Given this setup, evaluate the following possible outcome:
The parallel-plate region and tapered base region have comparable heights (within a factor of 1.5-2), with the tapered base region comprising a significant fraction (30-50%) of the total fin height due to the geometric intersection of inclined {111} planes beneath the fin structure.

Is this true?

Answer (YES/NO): NO